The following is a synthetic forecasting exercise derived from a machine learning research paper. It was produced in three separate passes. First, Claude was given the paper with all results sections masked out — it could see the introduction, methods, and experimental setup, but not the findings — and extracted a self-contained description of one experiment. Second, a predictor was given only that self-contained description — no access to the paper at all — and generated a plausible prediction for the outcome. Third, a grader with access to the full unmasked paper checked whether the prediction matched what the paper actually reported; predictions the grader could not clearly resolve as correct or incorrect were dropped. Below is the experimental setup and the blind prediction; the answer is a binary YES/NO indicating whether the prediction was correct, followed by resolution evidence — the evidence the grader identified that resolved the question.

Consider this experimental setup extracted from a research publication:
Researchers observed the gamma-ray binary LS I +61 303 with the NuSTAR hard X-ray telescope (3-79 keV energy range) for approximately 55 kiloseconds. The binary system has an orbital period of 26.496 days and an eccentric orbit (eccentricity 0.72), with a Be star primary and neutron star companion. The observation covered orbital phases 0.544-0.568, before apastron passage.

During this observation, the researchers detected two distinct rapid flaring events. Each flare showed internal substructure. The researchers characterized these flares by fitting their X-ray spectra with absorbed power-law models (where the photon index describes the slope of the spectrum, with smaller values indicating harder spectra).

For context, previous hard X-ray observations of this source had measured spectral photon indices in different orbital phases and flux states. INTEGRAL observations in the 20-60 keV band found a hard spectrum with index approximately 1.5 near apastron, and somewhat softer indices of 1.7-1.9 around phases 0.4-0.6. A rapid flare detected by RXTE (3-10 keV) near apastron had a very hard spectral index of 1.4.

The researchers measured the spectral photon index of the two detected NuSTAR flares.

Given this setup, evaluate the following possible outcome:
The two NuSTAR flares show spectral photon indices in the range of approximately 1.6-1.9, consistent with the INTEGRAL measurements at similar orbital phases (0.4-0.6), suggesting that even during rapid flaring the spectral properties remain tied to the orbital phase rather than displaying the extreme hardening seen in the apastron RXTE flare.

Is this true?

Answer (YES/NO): NO